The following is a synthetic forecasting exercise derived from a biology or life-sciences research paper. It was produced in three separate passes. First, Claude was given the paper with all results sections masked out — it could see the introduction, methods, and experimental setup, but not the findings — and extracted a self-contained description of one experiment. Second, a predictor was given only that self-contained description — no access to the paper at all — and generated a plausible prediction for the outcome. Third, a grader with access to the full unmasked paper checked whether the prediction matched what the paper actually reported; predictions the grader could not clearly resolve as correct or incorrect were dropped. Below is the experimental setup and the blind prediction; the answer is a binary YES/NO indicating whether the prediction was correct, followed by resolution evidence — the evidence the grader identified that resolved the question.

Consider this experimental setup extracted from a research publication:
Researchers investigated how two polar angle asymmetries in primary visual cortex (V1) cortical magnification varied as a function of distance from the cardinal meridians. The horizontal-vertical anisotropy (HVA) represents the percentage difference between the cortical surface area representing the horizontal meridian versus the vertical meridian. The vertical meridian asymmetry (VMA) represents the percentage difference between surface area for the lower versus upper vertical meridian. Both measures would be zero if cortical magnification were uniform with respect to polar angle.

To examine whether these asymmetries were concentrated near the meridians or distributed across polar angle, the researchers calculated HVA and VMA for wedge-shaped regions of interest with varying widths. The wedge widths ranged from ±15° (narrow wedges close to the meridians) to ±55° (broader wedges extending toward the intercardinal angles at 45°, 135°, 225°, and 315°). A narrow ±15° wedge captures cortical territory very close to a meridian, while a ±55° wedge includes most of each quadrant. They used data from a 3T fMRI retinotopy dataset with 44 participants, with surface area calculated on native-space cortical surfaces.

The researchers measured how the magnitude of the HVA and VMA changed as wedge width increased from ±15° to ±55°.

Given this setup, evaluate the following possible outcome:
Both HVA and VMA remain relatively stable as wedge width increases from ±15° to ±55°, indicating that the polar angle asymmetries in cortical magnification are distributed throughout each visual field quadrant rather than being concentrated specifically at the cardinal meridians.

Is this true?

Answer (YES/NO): NO